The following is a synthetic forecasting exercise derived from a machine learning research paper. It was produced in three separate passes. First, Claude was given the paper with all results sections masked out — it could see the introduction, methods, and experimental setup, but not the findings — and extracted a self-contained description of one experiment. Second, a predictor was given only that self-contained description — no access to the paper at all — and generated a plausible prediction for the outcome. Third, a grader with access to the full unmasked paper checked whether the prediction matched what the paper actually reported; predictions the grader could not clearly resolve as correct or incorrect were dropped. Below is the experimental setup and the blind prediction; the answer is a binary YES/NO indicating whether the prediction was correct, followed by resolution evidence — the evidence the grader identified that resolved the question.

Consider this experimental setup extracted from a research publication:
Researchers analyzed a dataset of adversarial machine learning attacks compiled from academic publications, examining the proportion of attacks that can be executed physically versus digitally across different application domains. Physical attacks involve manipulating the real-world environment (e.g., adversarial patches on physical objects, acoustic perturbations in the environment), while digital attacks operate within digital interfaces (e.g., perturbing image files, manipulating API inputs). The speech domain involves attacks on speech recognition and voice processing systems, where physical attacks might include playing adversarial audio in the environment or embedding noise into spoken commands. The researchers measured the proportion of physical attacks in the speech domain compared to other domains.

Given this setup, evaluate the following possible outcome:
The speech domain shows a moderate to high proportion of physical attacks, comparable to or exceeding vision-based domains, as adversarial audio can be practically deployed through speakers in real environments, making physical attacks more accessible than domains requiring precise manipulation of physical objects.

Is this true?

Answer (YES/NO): YES